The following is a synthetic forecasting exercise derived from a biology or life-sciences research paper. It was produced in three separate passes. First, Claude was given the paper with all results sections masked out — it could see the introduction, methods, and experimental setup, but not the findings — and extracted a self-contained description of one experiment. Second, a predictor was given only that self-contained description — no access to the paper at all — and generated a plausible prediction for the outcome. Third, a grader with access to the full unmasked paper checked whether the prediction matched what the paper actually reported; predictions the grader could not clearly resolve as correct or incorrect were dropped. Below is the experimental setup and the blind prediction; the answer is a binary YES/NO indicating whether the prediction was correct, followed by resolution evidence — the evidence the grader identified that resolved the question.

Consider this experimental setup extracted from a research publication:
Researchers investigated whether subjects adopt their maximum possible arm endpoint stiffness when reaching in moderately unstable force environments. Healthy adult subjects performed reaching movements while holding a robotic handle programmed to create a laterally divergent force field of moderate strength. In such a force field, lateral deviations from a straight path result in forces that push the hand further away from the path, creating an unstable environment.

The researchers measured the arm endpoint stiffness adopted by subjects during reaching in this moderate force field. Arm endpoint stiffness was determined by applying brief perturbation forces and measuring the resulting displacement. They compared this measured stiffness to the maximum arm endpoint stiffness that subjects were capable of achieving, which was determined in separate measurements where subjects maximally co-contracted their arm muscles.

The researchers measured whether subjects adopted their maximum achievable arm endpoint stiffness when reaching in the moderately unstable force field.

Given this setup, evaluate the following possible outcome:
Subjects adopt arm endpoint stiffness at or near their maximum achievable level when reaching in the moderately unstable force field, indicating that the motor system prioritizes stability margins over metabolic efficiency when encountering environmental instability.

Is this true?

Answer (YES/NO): NO